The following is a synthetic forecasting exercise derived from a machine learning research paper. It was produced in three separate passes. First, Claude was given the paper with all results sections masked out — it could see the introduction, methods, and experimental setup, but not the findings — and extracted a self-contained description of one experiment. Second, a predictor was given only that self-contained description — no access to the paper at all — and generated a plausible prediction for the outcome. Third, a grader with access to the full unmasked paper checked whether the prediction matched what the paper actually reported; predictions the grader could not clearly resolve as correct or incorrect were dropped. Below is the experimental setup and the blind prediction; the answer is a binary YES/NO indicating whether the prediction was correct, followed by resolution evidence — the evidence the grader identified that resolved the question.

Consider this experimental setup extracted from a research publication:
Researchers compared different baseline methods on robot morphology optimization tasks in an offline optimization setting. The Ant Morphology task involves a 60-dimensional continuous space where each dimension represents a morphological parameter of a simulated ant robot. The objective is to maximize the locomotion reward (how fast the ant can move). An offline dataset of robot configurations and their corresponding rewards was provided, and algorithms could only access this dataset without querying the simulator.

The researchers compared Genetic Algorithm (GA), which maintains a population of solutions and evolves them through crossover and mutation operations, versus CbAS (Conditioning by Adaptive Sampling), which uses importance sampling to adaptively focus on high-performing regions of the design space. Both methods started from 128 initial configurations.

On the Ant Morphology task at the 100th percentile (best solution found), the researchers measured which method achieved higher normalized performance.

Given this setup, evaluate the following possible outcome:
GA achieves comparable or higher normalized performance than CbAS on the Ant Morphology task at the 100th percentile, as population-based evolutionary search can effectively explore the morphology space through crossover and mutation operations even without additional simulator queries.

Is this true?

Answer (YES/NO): NO